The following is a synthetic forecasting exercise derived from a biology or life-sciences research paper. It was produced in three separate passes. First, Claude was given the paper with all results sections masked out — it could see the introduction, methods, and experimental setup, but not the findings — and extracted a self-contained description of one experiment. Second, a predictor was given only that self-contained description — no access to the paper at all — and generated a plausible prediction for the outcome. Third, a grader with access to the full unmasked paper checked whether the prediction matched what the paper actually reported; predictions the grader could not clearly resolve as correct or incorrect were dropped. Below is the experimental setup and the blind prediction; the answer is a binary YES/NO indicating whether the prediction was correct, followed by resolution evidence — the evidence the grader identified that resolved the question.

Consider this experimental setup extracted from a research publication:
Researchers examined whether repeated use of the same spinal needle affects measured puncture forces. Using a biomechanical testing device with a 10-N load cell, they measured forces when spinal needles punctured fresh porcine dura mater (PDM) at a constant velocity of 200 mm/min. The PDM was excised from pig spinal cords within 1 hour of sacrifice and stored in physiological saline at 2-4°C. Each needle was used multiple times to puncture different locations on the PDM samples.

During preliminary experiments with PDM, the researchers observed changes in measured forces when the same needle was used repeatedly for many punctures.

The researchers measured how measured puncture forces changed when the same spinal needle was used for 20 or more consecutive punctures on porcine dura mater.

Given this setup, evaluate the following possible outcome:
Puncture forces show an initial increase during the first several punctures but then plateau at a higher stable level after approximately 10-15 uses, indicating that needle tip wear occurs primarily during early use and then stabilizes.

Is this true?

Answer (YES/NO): NO